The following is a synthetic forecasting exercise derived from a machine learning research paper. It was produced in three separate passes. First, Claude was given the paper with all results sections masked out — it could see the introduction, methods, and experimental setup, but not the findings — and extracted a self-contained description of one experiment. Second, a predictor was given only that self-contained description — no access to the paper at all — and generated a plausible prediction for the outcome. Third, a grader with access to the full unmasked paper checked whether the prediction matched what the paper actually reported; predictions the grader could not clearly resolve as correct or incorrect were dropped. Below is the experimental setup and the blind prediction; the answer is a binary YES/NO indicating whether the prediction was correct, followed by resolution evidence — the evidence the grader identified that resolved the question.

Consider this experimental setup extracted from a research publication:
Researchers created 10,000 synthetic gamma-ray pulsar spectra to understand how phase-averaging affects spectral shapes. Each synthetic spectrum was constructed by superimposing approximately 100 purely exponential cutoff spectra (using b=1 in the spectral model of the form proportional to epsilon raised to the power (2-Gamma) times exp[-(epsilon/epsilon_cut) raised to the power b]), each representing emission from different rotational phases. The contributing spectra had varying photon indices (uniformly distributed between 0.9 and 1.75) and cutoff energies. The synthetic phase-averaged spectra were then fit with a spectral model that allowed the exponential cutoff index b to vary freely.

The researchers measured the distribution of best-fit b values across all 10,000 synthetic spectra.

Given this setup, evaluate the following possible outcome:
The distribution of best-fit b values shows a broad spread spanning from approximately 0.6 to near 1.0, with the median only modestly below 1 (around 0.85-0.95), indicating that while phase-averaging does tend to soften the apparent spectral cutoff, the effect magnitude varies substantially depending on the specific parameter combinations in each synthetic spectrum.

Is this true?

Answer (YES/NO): NO